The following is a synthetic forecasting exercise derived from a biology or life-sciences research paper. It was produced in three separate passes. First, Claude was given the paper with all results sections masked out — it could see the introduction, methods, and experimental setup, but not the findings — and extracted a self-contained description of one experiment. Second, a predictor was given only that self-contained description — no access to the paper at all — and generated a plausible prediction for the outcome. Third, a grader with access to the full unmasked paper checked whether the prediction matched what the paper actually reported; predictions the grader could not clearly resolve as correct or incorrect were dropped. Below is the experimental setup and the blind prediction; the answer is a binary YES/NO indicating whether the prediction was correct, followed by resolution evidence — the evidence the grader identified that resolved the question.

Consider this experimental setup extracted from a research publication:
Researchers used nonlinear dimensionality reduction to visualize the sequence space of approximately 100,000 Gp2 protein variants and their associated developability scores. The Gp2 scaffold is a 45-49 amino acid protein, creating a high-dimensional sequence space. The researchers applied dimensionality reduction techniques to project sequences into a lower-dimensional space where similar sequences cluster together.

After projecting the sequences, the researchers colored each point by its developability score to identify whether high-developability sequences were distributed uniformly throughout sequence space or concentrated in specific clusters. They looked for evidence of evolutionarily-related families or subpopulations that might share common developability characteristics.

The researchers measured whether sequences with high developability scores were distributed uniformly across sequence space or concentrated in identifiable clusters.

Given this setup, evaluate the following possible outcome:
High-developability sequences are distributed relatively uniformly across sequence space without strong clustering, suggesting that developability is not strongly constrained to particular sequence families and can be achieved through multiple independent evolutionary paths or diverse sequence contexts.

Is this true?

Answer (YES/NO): NO